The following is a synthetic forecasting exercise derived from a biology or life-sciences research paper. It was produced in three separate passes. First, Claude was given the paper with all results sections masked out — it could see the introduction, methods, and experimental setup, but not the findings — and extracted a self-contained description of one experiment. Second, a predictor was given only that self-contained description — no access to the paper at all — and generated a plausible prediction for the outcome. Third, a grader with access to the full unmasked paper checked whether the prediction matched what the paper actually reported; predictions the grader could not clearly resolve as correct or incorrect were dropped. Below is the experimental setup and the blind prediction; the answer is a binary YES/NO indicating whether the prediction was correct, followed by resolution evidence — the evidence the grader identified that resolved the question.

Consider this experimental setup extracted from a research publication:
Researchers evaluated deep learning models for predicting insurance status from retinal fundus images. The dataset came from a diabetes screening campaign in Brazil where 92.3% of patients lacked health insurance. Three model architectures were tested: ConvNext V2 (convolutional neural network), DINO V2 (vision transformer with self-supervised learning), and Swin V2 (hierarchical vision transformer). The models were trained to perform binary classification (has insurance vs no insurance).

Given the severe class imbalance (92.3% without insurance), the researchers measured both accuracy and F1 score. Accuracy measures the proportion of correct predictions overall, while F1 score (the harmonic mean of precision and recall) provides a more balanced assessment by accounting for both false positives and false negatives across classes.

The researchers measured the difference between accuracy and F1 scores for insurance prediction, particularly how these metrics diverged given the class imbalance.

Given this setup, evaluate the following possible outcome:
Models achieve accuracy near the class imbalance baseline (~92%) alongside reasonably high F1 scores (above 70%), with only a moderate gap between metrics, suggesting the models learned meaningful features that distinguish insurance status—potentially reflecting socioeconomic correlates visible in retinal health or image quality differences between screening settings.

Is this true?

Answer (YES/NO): YES